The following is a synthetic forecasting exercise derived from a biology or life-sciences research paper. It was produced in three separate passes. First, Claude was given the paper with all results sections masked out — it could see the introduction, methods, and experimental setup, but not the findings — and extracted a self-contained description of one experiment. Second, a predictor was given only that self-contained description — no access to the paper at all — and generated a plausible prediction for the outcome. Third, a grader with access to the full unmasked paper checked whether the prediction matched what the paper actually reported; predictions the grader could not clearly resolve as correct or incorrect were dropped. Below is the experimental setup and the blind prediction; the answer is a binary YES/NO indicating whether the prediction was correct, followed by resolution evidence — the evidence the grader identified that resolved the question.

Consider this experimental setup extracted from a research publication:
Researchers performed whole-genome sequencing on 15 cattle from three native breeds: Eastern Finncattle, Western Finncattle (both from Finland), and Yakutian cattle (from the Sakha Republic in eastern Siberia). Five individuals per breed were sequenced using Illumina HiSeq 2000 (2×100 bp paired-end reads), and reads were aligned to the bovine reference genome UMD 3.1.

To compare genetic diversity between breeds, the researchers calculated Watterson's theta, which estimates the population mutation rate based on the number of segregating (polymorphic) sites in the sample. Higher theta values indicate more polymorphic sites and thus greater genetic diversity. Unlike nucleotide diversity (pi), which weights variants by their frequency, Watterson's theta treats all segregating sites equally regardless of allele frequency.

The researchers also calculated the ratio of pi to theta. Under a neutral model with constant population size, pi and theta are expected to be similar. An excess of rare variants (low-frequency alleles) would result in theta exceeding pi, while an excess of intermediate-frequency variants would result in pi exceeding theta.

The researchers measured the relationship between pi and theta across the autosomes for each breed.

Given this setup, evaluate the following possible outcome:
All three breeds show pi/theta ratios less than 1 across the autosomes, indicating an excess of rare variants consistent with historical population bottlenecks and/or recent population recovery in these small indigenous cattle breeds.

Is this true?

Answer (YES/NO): NO